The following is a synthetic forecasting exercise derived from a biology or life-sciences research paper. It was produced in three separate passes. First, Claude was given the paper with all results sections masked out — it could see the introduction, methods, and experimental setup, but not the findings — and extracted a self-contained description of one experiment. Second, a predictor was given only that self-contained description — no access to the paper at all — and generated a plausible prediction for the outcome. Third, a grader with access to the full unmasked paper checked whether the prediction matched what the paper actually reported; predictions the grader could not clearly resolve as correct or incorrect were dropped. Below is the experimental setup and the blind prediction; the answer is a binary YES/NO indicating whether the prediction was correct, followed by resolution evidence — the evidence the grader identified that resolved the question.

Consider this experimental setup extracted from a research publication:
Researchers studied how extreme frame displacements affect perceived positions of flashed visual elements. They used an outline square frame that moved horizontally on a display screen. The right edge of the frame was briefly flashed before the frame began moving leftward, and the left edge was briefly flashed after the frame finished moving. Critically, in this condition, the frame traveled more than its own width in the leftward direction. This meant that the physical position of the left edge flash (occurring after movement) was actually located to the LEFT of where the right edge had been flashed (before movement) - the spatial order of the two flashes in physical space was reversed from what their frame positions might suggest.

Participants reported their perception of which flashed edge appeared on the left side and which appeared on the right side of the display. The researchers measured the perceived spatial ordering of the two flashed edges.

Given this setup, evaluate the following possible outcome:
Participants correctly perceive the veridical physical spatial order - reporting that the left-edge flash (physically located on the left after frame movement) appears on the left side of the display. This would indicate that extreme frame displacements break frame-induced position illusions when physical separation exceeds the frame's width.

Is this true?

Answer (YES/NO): NO